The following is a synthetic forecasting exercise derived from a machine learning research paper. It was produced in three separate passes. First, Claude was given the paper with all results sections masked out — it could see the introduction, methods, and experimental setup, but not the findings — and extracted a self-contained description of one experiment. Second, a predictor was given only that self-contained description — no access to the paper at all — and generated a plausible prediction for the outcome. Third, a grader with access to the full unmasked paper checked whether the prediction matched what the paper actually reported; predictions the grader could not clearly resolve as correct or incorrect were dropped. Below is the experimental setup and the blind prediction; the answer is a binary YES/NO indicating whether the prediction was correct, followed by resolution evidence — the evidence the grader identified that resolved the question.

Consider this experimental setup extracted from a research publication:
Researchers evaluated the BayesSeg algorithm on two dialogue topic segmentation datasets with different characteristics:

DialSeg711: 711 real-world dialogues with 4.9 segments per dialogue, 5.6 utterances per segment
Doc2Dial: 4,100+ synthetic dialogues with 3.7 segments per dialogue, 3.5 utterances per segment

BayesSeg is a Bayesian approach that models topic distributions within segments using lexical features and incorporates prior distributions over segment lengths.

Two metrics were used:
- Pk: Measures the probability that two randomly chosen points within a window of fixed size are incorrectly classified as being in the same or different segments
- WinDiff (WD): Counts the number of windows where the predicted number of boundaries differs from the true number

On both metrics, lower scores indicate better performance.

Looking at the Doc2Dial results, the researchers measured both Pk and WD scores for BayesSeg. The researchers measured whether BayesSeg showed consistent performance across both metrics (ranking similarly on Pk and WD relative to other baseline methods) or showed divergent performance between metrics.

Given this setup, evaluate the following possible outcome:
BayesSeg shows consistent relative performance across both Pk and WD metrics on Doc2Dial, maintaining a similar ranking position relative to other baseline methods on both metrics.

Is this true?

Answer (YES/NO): NO